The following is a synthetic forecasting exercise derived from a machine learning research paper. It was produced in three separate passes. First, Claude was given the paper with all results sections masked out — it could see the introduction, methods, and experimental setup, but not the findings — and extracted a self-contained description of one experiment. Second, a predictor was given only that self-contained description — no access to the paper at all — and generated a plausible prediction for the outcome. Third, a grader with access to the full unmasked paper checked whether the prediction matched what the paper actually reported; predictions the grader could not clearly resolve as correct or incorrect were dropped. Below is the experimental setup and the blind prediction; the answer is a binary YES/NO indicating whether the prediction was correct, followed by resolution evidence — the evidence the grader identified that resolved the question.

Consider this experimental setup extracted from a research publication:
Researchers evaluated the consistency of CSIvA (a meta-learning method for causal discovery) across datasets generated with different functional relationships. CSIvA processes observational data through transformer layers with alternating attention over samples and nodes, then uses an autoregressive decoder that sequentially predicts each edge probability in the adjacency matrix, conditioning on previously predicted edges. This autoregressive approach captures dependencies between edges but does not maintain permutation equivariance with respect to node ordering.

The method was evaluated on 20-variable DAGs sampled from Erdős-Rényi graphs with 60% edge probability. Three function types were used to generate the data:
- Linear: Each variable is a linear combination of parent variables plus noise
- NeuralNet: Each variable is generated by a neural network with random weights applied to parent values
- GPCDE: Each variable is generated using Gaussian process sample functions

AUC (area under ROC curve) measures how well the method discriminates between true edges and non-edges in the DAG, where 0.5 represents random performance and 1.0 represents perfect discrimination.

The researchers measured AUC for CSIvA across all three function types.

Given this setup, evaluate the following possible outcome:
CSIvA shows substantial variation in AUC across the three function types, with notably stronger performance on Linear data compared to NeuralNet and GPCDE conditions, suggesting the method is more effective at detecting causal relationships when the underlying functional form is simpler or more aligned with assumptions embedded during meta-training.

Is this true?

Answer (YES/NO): NO